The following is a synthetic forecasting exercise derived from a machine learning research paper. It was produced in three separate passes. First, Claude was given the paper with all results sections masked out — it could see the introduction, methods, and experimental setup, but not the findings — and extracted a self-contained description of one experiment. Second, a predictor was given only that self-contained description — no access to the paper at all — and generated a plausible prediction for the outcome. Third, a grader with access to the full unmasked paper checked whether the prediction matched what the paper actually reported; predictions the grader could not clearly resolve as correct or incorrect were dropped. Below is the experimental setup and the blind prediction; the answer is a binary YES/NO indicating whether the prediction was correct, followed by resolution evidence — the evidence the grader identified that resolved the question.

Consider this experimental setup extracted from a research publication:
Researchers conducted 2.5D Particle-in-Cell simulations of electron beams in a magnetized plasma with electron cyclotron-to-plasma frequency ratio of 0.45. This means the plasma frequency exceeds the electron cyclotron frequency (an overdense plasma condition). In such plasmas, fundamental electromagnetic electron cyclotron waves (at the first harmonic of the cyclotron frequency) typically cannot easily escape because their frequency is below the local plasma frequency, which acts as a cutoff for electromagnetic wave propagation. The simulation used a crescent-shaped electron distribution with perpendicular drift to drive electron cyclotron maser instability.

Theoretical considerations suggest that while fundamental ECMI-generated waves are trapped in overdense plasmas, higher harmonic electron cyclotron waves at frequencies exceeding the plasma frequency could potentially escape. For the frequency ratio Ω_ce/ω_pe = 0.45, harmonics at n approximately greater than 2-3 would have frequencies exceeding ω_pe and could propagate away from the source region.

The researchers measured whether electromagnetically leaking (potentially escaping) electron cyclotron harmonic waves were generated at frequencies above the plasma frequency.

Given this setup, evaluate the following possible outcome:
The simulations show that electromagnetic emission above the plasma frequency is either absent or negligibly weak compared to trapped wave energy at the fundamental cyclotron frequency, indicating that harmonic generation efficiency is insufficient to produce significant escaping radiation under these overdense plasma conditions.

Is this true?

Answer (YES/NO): NO